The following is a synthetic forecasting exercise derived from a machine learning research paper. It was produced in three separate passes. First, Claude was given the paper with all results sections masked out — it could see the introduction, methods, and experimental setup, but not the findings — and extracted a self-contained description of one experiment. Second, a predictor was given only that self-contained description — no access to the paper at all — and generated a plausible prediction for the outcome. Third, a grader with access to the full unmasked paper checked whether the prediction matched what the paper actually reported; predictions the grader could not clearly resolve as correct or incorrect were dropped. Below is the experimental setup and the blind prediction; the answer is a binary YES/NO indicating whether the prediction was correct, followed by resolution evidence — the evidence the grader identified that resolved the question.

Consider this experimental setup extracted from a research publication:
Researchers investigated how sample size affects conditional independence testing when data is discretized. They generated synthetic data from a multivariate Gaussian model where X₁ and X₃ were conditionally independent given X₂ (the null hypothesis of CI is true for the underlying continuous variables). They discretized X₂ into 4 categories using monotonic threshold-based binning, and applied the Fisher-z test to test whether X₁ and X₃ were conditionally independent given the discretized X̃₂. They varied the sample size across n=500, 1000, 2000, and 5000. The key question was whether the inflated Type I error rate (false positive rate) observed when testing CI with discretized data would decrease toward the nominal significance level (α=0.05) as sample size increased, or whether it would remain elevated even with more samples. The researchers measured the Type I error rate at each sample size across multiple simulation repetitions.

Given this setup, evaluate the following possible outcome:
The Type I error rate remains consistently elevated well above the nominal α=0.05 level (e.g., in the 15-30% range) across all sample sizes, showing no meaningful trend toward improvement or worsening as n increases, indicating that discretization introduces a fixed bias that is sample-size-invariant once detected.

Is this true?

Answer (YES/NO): NO